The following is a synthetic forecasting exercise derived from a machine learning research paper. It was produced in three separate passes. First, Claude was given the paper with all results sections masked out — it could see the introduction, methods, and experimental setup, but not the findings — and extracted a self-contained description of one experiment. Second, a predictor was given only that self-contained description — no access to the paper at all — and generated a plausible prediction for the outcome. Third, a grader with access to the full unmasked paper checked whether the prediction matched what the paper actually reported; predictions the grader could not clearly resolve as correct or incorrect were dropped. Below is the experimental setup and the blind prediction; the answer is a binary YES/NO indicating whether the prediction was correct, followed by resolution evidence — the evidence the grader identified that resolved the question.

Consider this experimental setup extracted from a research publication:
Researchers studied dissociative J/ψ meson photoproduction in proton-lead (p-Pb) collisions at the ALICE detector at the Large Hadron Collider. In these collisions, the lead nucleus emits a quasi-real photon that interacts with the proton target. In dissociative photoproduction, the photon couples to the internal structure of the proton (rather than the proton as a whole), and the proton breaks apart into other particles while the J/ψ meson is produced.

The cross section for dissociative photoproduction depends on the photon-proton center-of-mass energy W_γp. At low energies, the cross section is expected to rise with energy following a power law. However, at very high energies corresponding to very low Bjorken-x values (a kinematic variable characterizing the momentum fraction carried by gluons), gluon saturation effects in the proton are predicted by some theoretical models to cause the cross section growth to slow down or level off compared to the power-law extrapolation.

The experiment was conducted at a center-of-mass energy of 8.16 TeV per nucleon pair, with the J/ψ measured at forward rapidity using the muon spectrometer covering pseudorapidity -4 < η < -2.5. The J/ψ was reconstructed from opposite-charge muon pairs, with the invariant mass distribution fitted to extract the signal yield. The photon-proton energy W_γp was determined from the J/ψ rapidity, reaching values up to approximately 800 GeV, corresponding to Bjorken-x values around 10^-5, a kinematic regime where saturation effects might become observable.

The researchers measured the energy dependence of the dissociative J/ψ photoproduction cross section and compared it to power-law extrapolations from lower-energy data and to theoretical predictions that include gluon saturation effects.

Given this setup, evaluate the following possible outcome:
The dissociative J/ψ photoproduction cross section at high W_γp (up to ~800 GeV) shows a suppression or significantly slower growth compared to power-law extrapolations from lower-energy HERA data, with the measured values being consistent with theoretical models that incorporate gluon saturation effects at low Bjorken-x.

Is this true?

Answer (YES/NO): NO